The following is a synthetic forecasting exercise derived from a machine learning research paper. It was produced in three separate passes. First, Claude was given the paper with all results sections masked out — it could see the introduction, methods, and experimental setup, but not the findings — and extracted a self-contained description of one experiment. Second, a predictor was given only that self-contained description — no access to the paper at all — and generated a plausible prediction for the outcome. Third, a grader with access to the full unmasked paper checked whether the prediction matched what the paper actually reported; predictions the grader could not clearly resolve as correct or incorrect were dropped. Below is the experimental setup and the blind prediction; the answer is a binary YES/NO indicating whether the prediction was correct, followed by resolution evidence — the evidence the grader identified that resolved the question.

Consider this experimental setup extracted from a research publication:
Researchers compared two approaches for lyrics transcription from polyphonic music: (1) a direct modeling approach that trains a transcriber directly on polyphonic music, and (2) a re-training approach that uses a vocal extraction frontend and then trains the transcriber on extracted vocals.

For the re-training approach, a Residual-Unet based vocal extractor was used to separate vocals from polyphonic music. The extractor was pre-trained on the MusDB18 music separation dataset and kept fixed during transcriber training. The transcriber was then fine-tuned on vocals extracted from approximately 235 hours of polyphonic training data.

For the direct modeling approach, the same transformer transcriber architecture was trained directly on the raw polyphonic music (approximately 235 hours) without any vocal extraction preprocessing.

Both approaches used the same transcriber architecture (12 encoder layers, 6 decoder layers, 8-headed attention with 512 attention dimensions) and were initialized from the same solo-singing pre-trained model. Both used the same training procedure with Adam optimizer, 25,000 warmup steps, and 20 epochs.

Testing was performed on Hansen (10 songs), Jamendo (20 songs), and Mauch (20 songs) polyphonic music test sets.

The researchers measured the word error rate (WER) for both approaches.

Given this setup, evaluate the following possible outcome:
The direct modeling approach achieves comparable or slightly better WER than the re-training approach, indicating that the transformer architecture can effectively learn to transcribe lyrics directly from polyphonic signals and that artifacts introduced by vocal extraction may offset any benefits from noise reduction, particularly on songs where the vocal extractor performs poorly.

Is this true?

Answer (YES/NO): YES